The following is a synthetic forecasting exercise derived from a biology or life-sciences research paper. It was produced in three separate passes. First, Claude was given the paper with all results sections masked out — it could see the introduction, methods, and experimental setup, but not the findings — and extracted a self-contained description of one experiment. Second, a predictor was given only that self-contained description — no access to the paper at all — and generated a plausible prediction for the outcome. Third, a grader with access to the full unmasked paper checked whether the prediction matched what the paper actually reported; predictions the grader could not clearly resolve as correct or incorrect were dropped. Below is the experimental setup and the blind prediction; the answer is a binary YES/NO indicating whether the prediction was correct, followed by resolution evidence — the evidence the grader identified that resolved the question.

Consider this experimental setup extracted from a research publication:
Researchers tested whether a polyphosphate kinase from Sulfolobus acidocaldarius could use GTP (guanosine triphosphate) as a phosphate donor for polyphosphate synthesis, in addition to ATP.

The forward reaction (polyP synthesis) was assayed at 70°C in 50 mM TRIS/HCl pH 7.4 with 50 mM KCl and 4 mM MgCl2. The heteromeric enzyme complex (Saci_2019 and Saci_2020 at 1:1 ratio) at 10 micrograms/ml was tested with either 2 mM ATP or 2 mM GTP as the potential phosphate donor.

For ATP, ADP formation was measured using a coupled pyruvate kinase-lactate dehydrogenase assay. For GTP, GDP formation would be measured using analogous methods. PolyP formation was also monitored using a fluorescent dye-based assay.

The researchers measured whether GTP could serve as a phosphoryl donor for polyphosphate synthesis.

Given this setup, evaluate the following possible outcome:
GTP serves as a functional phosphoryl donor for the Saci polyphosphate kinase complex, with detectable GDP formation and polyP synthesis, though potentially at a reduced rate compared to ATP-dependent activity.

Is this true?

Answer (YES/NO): NO